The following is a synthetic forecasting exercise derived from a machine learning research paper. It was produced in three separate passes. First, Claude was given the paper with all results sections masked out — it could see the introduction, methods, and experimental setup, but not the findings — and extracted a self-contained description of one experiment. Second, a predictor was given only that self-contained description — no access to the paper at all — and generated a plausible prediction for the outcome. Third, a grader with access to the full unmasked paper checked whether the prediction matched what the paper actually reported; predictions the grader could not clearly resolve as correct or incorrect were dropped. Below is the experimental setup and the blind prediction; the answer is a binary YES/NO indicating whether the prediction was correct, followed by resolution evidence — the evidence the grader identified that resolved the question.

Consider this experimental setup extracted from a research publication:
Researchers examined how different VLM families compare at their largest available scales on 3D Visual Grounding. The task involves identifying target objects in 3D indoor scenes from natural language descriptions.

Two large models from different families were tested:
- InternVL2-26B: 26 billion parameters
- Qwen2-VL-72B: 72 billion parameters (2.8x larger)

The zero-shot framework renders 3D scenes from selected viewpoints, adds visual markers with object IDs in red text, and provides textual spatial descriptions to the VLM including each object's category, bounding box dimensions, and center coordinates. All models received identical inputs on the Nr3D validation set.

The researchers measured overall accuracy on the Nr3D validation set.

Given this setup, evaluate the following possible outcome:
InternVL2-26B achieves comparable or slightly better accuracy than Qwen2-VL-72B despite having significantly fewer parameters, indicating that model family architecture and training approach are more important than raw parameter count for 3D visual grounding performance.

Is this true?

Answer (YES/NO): NO